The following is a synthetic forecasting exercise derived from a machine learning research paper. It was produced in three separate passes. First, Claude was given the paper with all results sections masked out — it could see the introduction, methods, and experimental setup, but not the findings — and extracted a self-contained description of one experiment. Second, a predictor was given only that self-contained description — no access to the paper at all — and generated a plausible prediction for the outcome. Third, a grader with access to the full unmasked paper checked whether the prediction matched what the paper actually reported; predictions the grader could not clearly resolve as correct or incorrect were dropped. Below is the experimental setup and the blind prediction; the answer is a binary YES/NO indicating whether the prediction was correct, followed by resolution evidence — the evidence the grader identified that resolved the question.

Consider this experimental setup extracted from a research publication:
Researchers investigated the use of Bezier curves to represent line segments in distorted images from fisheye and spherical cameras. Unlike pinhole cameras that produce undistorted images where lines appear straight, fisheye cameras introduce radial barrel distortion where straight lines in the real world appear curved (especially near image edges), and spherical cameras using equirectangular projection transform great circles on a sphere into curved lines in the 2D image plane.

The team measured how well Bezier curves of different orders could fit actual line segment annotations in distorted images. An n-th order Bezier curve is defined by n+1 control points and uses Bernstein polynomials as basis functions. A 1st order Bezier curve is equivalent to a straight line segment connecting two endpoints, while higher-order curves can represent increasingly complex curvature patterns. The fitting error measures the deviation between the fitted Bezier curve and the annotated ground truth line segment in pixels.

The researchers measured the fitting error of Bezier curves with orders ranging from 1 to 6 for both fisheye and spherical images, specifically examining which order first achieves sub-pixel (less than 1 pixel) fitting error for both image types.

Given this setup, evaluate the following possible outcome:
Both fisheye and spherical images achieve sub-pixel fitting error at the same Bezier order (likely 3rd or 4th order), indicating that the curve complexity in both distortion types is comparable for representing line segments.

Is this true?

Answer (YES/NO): NO